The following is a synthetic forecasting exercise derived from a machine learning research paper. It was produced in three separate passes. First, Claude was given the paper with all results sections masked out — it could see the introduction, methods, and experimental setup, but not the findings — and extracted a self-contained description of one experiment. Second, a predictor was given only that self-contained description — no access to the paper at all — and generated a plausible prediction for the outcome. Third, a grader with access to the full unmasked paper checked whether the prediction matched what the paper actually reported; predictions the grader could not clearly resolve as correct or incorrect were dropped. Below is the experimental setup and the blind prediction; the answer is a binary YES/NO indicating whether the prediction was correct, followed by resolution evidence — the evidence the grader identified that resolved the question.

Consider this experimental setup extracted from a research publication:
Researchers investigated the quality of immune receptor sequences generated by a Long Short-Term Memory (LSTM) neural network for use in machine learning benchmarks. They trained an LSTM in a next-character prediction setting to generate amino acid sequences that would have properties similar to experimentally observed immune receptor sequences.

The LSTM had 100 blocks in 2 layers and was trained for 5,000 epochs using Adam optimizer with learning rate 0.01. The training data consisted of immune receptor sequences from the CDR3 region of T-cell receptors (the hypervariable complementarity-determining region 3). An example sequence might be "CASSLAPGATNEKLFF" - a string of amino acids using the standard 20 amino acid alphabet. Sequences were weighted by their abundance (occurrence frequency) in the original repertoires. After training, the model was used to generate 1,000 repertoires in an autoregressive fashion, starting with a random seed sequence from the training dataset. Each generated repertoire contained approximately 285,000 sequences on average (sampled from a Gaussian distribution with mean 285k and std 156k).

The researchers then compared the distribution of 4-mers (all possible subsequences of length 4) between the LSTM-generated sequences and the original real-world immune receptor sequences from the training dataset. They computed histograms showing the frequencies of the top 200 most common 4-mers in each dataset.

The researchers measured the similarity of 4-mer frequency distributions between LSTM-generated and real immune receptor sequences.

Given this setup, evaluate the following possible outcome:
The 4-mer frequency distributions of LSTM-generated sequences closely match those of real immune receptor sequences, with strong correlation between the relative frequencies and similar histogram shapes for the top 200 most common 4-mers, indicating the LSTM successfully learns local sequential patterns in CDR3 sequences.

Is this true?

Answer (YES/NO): YES